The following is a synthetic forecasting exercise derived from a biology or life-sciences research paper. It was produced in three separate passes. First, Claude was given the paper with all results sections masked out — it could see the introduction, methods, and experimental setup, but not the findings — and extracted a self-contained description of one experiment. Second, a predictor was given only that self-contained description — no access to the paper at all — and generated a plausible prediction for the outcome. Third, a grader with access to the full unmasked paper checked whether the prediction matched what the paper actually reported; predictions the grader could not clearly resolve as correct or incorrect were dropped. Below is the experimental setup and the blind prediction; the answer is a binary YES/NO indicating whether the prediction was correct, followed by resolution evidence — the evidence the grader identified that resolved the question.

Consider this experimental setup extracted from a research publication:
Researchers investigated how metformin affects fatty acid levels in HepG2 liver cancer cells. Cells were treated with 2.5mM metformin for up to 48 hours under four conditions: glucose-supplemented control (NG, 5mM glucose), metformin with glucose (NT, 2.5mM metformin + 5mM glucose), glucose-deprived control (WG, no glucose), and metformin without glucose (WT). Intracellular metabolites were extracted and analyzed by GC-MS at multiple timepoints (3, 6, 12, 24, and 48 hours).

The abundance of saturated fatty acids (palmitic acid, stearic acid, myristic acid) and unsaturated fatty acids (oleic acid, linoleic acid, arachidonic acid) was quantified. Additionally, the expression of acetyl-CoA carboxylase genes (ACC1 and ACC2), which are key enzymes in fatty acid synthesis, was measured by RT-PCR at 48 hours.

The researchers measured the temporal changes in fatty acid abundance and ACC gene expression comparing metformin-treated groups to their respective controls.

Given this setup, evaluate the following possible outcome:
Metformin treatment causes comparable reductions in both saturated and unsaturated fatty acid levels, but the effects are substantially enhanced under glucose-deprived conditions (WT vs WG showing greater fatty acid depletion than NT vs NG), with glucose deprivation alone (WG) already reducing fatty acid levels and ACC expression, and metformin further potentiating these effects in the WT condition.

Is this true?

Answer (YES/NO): NO